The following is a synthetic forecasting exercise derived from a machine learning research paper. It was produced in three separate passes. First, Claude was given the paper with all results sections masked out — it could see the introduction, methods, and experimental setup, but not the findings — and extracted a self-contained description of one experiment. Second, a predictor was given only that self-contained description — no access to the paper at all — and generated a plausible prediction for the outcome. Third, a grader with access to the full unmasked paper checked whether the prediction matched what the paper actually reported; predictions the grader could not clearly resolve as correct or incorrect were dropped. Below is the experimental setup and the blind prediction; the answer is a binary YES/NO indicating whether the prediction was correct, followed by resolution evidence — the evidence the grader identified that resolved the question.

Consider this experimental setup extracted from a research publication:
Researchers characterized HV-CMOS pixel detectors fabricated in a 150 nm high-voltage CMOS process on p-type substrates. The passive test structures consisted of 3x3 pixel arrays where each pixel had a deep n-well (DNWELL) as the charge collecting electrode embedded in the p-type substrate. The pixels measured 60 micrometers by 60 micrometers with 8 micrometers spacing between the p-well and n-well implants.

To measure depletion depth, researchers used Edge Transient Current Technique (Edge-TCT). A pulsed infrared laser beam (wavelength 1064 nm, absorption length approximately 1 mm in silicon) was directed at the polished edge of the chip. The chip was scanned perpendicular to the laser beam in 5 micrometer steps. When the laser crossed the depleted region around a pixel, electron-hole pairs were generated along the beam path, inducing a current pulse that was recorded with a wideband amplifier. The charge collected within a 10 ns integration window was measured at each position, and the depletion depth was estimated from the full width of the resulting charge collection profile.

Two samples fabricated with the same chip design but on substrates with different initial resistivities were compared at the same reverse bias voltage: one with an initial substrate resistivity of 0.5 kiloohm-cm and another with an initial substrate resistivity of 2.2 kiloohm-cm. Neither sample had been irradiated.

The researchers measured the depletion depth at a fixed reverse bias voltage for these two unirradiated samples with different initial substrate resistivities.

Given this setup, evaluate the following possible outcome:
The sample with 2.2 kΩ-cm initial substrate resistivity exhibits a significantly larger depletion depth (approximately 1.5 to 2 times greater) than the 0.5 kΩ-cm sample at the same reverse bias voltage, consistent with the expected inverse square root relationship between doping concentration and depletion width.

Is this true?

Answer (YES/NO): YES